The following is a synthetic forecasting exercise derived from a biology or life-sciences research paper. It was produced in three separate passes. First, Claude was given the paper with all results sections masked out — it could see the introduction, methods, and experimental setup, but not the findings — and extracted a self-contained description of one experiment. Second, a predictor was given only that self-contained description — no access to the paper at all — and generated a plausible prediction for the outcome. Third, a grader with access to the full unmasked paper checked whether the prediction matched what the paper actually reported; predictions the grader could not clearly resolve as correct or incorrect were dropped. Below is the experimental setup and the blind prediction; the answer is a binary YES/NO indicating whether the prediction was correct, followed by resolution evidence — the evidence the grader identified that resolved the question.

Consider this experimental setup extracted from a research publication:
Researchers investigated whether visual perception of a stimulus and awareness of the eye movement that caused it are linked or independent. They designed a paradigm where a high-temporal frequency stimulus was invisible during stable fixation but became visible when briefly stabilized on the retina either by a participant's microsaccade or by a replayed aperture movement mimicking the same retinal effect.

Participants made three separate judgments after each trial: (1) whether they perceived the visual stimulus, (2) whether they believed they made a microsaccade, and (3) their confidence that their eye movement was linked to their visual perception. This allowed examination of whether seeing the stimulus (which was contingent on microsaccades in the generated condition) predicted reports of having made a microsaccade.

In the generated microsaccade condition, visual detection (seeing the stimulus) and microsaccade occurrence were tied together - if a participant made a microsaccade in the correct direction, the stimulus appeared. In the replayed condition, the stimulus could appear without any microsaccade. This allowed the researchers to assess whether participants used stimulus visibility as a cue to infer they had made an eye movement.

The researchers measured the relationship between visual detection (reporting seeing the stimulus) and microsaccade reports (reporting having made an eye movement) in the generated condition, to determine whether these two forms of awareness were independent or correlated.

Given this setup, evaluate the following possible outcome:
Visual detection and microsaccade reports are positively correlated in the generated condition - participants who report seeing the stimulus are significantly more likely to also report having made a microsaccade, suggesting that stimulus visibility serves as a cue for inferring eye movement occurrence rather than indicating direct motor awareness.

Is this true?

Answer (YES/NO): YES